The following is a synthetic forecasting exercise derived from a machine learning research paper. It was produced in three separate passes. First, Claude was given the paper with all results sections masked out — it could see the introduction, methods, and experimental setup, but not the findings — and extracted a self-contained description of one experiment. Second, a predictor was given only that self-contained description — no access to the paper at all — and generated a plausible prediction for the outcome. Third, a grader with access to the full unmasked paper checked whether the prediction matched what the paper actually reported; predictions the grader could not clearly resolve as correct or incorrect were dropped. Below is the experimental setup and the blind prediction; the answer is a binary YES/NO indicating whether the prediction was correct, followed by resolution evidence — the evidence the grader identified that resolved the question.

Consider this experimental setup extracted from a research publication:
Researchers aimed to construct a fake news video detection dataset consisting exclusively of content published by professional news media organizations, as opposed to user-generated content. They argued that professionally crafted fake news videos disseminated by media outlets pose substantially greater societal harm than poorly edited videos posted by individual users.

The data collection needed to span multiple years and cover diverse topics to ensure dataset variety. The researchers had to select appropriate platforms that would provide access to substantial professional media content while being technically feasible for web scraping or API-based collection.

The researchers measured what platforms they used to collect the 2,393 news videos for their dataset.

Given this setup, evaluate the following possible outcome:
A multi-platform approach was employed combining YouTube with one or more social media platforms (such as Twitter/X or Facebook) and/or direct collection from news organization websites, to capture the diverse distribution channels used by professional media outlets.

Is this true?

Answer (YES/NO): YES